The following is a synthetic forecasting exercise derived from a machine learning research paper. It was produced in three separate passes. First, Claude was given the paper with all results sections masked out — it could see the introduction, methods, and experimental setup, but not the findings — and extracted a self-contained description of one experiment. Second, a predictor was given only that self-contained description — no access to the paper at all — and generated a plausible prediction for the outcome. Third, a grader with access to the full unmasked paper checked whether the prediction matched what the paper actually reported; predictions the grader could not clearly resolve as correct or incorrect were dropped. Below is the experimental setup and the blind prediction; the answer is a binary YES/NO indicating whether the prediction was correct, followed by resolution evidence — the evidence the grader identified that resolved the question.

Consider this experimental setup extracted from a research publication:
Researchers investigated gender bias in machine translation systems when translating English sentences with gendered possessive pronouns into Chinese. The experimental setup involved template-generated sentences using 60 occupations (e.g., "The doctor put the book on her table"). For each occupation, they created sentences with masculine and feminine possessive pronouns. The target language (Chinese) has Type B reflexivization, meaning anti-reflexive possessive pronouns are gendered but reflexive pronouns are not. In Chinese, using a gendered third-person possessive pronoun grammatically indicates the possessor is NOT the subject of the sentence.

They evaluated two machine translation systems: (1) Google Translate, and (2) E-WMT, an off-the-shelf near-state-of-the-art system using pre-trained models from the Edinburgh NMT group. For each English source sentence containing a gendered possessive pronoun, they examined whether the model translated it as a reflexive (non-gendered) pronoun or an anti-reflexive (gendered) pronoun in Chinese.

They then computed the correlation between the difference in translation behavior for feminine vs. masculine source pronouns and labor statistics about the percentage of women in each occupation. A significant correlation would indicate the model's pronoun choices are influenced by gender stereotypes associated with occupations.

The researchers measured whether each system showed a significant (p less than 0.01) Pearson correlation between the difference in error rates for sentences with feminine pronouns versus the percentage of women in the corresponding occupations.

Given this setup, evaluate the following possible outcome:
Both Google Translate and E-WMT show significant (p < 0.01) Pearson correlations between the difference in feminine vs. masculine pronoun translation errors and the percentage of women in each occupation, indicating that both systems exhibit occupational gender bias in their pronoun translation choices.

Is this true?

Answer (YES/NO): NO